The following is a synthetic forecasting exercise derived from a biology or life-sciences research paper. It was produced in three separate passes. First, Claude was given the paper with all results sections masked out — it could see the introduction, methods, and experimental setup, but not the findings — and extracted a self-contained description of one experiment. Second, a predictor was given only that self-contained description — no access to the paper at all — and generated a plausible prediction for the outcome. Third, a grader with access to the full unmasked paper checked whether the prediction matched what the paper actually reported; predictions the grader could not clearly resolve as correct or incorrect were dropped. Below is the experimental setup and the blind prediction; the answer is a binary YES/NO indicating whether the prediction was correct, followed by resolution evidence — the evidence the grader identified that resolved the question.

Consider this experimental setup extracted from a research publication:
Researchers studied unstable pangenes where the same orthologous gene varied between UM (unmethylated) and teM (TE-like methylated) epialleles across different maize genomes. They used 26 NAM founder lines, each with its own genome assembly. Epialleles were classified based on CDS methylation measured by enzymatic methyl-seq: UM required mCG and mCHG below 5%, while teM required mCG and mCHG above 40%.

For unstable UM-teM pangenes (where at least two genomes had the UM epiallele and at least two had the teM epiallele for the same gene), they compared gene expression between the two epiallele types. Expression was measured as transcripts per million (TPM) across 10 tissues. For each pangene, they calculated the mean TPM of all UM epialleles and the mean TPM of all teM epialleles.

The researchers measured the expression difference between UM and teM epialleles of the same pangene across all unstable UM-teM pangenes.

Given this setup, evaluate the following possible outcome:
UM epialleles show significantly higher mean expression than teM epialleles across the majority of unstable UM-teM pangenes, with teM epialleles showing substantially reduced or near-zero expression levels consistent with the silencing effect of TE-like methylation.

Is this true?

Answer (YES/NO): NO